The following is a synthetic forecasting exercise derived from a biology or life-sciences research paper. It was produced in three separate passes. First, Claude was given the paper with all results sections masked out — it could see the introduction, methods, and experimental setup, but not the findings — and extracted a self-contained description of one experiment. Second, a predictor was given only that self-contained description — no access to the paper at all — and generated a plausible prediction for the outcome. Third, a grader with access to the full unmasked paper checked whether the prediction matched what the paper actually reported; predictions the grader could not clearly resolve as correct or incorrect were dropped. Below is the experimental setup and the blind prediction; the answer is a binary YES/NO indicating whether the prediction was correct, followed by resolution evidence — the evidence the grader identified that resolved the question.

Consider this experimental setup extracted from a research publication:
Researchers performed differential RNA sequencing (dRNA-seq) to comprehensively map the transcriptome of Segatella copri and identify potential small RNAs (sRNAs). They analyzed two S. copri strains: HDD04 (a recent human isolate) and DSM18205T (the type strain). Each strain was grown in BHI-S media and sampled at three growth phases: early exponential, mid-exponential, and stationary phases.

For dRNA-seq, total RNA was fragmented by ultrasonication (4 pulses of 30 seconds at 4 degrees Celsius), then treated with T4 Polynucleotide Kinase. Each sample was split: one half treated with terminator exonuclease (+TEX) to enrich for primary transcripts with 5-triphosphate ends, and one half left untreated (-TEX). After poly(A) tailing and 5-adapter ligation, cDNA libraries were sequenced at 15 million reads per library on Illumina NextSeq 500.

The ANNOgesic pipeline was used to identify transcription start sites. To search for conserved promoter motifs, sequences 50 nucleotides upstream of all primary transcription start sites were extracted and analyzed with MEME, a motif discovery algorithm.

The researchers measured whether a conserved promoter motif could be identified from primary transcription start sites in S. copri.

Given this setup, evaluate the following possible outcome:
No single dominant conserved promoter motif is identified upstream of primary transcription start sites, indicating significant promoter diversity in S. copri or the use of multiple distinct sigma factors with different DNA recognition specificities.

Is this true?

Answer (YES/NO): NO